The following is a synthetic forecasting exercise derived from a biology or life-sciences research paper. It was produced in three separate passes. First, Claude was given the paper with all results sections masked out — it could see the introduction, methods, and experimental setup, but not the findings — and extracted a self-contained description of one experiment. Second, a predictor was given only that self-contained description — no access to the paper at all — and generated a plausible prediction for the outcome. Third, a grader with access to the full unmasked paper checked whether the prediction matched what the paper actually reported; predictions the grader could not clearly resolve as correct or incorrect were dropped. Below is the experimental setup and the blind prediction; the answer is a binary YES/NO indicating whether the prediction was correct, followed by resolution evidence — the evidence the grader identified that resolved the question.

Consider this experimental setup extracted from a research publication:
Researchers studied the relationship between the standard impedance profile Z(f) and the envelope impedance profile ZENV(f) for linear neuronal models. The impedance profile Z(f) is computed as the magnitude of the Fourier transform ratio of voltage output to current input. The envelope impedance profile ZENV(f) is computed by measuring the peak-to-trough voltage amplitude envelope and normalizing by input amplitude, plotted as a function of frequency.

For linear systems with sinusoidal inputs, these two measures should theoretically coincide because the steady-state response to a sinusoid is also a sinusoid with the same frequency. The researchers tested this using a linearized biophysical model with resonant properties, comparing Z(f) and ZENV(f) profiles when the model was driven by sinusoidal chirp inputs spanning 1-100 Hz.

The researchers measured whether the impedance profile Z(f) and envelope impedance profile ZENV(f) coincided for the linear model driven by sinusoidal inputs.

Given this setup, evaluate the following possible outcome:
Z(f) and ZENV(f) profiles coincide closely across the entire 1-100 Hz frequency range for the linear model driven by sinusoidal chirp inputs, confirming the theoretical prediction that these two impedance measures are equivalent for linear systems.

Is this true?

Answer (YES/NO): YES